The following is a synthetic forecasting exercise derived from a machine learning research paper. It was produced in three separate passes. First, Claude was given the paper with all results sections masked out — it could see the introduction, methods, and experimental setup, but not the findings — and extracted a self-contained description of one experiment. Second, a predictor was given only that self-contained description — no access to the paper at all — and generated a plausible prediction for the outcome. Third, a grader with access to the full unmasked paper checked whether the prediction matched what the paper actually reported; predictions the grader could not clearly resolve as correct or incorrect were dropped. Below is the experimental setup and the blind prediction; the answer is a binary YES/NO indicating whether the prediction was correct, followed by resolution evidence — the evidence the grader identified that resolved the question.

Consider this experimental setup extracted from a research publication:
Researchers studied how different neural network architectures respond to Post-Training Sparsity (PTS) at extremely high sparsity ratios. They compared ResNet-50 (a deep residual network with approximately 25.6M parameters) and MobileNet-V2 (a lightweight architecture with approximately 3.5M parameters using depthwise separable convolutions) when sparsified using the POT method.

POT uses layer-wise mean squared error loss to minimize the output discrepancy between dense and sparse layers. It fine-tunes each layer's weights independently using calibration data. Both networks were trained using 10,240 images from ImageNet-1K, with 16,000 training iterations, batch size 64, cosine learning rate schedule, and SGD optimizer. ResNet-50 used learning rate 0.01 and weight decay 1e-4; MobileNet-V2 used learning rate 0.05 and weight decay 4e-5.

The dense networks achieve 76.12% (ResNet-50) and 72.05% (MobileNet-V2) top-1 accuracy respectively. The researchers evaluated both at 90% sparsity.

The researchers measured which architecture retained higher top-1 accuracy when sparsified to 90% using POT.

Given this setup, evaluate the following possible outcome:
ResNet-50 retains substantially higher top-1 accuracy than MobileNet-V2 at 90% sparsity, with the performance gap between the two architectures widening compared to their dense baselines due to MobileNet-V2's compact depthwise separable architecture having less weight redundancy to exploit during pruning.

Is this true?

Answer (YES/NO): NO